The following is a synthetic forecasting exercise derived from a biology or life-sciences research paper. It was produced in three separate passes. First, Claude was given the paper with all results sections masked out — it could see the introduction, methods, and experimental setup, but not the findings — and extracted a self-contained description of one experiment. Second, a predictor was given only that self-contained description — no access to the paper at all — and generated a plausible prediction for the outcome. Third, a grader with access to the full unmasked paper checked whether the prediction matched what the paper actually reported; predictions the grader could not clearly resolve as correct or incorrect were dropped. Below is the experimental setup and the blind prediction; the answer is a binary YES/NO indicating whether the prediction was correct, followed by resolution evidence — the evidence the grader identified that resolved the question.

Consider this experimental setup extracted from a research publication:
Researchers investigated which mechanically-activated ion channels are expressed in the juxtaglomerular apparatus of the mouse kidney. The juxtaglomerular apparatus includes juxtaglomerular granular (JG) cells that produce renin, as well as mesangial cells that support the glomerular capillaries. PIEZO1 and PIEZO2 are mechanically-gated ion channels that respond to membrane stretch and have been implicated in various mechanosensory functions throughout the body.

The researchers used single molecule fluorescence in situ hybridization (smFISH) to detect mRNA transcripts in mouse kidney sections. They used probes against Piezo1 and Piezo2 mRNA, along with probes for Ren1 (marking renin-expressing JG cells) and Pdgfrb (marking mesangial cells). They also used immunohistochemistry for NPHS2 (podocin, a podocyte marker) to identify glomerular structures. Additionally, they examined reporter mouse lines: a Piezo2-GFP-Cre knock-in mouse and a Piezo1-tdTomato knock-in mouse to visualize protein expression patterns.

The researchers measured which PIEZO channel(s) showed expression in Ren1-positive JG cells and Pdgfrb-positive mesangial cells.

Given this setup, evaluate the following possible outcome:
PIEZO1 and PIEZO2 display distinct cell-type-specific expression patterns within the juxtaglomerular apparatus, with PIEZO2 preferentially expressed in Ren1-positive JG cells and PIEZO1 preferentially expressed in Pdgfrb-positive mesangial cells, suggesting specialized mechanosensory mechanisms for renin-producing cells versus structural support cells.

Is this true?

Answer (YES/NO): NO